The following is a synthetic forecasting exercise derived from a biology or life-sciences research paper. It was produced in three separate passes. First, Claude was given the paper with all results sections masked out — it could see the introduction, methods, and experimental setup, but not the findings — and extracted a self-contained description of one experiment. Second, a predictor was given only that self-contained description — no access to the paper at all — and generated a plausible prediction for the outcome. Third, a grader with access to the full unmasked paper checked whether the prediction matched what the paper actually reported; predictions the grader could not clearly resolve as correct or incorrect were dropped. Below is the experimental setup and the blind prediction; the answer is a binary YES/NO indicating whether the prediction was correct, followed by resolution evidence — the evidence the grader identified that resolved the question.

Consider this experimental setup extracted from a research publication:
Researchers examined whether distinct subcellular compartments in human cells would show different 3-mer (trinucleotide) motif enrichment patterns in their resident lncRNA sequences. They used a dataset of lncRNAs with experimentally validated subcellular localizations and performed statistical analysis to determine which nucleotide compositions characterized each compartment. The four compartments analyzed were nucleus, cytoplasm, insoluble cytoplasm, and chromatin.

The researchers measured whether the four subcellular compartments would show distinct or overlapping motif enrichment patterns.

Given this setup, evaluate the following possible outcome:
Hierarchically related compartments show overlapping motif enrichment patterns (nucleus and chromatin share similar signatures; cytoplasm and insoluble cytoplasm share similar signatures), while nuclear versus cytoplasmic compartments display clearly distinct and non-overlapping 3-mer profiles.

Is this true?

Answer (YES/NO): NO